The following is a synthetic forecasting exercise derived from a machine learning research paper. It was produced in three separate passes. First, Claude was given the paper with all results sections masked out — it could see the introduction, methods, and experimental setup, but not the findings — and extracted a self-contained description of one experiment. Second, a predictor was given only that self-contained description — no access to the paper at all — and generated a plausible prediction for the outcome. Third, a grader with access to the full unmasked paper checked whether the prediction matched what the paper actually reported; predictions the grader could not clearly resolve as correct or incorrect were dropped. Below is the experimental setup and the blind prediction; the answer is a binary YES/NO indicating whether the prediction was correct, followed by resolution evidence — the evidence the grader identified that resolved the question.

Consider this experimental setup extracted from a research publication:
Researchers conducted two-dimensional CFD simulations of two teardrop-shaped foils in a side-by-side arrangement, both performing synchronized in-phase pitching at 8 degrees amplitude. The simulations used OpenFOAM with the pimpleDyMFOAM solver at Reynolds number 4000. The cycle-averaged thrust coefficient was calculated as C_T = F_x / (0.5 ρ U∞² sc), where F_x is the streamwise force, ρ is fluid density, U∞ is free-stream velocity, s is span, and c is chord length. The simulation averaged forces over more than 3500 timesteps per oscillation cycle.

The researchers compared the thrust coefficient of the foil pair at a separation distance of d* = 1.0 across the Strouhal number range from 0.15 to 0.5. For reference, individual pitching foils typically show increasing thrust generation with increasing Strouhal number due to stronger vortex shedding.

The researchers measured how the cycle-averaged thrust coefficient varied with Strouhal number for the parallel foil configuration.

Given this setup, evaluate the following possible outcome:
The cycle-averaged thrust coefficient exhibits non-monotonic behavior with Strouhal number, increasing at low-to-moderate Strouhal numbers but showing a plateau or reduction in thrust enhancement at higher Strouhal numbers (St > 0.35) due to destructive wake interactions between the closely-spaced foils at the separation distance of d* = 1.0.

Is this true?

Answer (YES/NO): NO